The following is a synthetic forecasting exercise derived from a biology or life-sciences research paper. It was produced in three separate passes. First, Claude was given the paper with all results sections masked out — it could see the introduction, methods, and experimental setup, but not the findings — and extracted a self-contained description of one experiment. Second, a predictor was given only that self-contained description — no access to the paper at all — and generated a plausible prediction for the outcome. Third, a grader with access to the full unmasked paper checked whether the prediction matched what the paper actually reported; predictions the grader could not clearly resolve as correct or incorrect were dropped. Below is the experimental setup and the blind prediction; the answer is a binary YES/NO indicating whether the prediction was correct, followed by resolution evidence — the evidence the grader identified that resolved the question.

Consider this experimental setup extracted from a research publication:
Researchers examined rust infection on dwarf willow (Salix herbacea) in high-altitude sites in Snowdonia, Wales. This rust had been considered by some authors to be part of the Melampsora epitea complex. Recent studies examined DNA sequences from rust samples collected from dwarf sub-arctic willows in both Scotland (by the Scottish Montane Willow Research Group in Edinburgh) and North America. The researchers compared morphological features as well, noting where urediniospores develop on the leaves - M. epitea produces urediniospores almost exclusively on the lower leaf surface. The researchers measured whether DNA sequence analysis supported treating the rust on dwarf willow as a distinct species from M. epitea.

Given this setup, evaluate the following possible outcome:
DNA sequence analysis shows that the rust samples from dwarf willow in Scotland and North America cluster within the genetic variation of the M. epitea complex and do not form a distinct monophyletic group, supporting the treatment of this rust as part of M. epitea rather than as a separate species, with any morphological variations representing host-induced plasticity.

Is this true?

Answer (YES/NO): NO